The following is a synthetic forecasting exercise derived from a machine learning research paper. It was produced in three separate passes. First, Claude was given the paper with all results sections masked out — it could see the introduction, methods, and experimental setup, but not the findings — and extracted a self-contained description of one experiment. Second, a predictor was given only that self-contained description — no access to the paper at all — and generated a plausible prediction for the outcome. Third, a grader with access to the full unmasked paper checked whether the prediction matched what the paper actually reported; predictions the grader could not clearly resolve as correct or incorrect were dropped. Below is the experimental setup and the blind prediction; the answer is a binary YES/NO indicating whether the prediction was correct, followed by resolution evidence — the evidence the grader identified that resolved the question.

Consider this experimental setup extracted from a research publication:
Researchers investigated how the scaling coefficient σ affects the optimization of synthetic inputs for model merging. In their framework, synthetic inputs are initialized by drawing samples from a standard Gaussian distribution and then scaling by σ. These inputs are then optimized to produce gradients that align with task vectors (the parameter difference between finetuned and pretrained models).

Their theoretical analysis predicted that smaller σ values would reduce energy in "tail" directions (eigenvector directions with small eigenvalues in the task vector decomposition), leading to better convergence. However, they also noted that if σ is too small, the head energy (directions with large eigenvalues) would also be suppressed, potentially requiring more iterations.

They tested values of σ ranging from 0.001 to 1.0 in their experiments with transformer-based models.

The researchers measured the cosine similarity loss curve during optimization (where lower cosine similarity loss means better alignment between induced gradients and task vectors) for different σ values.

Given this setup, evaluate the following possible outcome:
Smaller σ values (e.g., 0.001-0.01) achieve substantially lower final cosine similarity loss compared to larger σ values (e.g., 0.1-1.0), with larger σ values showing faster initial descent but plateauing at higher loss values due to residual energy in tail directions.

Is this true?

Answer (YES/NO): NO